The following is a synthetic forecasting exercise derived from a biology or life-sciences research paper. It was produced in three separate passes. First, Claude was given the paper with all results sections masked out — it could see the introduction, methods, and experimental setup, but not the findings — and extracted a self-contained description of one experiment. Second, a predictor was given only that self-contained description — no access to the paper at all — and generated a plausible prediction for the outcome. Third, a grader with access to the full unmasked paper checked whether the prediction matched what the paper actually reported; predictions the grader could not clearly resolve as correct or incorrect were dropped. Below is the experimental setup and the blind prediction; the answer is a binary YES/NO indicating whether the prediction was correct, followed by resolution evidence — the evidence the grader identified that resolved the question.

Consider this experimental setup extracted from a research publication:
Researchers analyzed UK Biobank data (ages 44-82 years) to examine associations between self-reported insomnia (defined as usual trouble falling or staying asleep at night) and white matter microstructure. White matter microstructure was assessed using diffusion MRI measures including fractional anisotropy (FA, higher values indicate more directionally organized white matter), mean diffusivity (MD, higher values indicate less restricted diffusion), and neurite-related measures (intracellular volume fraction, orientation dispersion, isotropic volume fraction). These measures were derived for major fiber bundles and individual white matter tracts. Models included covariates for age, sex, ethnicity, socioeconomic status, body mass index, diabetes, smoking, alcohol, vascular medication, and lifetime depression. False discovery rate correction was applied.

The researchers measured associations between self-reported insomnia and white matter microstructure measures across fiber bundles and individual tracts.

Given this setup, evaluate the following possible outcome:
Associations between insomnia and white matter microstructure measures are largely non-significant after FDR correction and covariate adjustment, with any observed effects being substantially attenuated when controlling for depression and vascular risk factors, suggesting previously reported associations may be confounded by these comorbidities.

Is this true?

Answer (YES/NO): NO